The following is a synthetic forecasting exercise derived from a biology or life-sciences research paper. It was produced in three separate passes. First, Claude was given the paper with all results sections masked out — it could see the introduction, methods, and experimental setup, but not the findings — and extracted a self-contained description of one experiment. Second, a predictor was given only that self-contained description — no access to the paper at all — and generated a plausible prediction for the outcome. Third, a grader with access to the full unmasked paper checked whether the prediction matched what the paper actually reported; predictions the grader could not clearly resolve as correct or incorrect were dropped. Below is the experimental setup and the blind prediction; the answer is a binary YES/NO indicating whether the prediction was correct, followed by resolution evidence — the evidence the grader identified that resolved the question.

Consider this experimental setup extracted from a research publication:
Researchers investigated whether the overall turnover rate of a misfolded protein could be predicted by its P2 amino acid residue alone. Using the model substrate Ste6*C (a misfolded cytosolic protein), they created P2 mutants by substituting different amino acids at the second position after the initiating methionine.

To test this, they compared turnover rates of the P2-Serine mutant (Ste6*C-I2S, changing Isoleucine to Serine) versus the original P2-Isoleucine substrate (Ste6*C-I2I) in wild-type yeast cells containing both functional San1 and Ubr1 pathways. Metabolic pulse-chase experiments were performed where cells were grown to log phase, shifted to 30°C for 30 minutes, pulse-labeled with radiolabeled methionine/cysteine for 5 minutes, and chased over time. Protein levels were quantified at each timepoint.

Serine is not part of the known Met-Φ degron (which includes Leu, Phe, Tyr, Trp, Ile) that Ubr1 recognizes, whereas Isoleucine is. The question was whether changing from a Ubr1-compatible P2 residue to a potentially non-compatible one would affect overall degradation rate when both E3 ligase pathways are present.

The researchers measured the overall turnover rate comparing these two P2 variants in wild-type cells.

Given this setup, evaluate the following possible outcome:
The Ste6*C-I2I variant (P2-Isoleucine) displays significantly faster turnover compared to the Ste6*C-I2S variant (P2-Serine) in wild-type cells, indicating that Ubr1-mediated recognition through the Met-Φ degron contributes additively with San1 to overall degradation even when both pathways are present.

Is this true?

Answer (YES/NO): YES